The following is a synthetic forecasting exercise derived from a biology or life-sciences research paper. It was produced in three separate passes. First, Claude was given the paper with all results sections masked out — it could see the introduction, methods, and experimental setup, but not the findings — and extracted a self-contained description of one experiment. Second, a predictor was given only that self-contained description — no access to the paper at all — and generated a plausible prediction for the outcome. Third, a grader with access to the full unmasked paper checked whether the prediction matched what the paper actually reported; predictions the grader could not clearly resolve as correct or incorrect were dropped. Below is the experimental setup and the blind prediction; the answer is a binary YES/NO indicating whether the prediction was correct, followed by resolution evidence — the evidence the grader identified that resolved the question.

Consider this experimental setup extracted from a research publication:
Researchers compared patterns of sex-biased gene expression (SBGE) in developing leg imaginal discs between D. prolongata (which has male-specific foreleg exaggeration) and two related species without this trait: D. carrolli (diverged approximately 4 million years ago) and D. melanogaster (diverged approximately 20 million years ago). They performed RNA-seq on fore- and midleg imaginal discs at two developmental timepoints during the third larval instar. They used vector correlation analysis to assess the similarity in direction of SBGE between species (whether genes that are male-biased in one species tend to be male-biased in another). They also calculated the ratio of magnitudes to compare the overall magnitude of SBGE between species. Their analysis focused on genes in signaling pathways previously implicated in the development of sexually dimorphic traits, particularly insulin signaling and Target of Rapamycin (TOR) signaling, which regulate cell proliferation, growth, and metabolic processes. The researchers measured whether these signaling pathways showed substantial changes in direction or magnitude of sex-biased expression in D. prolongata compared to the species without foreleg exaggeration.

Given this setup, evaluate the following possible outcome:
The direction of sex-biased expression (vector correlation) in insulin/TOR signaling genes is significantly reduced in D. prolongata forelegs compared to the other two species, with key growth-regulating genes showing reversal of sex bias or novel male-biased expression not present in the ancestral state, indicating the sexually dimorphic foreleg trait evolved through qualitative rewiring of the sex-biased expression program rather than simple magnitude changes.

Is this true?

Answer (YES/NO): NO